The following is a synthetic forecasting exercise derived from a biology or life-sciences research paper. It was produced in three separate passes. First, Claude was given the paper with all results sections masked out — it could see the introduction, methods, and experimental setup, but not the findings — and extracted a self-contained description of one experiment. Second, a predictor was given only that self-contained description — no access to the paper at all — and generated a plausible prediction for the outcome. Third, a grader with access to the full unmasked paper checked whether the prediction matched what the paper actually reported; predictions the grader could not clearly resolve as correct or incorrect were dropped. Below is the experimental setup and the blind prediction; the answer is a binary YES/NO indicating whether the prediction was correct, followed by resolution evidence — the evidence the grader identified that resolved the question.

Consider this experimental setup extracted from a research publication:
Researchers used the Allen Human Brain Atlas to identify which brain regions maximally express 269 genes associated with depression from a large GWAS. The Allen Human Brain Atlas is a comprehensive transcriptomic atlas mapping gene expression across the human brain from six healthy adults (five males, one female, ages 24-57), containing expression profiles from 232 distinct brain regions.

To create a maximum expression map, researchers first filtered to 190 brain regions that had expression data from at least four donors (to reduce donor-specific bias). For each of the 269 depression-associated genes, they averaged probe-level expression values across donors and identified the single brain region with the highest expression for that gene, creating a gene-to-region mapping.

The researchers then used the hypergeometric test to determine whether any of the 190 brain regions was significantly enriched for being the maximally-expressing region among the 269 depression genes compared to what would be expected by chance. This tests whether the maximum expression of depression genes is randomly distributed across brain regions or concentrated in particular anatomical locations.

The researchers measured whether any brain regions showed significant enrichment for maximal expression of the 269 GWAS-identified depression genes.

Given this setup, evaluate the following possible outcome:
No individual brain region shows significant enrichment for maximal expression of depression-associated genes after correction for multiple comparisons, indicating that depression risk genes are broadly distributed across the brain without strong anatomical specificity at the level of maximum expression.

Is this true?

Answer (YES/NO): NO